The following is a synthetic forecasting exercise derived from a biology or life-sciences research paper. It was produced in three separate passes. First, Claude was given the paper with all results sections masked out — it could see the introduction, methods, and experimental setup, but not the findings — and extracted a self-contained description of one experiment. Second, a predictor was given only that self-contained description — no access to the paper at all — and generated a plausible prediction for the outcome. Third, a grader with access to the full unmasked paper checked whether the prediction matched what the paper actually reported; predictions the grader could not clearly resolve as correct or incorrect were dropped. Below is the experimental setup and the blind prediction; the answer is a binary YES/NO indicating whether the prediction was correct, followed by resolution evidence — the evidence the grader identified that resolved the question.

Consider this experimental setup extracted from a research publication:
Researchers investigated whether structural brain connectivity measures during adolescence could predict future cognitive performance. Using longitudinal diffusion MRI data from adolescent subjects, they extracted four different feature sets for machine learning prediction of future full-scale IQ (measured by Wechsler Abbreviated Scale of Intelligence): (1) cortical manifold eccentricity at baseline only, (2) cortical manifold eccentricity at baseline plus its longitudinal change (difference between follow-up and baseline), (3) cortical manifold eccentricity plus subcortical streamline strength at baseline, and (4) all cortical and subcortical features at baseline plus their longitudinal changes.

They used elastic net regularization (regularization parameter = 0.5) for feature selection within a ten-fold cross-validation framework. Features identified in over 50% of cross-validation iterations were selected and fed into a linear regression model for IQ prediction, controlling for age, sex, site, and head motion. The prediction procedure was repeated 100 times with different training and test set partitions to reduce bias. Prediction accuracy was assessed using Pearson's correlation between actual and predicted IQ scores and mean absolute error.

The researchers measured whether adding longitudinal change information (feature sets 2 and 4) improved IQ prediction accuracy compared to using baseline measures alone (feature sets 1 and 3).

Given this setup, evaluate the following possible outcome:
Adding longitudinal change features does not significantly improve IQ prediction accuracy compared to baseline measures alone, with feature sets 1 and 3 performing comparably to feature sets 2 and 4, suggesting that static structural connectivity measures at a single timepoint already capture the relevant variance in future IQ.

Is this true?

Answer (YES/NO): NO